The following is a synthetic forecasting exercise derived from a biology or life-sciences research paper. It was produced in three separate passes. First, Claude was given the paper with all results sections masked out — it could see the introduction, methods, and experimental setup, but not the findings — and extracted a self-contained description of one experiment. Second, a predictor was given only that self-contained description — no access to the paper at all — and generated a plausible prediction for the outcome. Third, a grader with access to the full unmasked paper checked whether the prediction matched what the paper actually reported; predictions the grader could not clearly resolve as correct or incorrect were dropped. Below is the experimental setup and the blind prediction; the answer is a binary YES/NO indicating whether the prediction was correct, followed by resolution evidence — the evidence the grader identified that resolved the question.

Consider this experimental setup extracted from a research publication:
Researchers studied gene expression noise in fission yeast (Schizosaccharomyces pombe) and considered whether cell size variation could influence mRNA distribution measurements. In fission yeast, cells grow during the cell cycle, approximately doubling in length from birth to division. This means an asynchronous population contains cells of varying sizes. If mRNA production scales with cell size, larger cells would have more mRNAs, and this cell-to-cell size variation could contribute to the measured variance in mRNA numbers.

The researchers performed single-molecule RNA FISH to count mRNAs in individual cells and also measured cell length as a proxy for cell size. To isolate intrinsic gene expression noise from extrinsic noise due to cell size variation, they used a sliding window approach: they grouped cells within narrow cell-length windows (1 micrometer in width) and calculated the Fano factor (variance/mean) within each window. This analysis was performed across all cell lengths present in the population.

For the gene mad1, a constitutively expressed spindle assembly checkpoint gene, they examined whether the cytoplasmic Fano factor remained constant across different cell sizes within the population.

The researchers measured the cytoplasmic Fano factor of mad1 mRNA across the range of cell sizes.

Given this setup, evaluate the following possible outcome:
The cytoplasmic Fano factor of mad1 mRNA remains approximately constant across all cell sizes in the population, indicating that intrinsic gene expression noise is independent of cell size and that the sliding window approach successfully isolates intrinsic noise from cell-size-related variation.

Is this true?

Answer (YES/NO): NO